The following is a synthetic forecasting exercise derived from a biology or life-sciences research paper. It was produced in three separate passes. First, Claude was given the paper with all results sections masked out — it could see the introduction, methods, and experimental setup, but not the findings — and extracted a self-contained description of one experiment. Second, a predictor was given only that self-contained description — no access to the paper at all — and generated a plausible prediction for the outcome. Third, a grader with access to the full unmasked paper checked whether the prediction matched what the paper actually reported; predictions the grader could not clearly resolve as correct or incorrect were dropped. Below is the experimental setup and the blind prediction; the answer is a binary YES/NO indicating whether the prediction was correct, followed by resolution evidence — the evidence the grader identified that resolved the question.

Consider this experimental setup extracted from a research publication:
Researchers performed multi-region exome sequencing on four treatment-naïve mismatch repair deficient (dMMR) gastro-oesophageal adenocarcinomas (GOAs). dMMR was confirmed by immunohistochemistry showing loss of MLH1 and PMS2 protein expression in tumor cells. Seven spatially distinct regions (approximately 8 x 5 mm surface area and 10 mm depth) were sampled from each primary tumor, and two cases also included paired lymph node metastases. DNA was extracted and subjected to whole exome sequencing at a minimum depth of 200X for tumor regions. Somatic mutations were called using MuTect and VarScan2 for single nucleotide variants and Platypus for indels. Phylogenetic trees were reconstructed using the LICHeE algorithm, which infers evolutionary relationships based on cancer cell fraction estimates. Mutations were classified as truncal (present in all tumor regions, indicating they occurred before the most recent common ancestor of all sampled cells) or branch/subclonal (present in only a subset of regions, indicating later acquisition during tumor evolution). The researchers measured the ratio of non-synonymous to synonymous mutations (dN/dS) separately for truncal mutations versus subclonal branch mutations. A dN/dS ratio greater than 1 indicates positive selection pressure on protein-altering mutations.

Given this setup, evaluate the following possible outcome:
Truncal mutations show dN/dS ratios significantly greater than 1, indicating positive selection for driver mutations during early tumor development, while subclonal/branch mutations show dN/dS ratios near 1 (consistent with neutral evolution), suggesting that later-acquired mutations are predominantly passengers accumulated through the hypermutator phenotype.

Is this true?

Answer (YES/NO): NO